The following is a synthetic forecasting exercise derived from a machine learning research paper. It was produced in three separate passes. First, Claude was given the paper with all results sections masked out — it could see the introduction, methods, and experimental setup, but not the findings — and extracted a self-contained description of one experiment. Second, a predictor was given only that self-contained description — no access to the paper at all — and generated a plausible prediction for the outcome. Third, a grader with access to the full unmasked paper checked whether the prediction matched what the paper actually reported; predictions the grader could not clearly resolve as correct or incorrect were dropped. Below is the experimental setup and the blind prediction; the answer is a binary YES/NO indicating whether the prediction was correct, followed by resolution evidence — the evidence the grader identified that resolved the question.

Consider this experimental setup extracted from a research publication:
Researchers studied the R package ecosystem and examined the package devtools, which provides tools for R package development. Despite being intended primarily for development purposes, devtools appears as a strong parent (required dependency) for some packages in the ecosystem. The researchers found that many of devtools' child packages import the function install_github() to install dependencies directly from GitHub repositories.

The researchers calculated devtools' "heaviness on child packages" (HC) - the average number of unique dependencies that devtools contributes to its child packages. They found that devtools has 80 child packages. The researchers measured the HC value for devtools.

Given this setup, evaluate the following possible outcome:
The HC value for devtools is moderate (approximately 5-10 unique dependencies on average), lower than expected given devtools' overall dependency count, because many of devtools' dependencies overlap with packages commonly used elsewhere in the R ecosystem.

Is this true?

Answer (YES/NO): NO